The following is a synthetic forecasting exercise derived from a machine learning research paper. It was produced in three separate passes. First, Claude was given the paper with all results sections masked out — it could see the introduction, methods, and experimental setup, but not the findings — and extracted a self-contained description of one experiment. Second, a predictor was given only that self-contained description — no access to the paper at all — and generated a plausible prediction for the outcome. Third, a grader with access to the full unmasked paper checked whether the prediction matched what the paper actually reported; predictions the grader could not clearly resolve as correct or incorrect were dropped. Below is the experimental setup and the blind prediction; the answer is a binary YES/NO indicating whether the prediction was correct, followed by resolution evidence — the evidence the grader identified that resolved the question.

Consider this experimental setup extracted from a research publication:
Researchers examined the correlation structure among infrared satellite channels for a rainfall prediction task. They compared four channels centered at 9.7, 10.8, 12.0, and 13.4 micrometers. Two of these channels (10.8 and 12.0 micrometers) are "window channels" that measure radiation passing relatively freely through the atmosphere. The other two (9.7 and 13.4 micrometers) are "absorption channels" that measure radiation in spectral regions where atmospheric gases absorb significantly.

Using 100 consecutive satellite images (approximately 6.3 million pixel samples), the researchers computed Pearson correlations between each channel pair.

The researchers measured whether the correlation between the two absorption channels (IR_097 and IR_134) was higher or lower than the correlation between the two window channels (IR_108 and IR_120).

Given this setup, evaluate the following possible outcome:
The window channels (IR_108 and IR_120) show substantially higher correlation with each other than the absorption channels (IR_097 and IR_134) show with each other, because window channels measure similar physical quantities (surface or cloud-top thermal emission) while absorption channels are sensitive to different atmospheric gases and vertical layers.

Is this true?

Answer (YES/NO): YES